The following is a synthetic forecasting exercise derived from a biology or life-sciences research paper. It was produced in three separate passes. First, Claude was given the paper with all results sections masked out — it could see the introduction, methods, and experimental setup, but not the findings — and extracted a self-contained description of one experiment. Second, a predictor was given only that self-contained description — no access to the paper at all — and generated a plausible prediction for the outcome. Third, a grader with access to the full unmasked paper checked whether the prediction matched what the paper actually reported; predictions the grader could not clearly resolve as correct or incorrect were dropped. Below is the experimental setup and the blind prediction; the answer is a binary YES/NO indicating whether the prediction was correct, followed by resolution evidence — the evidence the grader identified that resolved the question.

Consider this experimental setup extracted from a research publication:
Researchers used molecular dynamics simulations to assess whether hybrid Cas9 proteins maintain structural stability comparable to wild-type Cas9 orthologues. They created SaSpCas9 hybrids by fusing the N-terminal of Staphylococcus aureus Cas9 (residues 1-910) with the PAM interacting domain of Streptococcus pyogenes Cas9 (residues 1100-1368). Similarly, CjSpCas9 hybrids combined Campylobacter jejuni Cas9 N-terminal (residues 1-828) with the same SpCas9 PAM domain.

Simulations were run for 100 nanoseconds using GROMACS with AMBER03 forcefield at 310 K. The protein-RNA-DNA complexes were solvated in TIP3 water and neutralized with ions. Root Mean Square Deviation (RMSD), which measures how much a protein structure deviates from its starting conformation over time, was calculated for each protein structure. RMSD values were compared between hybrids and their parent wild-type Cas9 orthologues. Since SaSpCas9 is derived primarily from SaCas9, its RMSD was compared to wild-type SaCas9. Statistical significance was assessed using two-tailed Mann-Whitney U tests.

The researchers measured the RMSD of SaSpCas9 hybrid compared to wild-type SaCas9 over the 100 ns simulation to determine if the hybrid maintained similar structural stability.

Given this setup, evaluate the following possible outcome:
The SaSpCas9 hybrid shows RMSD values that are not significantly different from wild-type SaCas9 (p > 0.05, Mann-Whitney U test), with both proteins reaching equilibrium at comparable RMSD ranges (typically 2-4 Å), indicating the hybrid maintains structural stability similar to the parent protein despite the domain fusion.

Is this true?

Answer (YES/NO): NO